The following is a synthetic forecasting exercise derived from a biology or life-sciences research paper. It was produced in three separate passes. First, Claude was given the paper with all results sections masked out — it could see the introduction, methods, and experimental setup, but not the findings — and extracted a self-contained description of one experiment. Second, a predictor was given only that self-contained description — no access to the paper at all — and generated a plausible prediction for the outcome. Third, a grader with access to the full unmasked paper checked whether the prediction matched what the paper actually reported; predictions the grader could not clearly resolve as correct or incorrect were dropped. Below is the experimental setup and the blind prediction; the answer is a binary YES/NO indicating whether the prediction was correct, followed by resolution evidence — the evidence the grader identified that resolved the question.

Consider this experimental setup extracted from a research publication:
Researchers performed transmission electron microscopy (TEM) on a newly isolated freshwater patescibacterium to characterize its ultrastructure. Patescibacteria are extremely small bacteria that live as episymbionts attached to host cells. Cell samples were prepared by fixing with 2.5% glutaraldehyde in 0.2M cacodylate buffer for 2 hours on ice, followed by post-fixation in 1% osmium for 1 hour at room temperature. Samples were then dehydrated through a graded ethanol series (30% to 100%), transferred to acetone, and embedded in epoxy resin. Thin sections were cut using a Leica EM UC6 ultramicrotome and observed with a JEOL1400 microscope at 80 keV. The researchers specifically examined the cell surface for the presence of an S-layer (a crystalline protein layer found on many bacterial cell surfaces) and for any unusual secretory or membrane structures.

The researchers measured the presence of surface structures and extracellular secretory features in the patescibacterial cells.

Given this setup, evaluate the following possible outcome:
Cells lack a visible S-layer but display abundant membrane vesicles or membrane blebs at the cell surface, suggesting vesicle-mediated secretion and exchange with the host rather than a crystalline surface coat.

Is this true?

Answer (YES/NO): NO